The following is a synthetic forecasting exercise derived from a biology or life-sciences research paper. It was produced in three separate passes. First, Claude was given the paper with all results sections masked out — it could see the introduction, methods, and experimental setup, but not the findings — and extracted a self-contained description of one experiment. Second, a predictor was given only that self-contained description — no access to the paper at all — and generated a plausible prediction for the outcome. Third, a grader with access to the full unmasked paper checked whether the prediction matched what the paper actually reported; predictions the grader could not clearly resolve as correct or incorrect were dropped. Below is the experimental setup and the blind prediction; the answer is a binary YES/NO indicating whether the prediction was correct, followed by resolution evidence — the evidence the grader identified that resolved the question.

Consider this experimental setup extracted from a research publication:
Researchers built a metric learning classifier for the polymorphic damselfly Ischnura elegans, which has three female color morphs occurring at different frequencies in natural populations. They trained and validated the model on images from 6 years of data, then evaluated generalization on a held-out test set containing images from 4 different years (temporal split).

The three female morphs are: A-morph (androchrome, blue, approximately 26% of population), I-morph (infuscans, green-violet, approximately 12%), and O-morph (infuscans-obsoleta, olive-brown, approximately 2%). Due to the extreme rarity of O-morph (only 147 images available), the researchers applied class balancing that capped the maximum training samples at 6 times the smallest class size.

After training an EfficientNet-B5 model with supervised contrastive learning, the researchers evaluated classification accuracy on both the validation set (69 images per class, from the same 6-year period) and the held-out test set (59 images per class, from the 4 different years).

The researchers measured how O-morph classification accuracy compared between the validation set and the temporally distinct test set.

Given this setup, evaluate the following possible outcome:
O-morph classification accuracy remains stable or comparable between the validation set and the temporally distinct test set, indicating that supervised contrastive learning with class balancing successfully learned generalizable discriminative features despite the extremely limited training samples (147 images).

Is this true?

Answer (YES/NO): YES